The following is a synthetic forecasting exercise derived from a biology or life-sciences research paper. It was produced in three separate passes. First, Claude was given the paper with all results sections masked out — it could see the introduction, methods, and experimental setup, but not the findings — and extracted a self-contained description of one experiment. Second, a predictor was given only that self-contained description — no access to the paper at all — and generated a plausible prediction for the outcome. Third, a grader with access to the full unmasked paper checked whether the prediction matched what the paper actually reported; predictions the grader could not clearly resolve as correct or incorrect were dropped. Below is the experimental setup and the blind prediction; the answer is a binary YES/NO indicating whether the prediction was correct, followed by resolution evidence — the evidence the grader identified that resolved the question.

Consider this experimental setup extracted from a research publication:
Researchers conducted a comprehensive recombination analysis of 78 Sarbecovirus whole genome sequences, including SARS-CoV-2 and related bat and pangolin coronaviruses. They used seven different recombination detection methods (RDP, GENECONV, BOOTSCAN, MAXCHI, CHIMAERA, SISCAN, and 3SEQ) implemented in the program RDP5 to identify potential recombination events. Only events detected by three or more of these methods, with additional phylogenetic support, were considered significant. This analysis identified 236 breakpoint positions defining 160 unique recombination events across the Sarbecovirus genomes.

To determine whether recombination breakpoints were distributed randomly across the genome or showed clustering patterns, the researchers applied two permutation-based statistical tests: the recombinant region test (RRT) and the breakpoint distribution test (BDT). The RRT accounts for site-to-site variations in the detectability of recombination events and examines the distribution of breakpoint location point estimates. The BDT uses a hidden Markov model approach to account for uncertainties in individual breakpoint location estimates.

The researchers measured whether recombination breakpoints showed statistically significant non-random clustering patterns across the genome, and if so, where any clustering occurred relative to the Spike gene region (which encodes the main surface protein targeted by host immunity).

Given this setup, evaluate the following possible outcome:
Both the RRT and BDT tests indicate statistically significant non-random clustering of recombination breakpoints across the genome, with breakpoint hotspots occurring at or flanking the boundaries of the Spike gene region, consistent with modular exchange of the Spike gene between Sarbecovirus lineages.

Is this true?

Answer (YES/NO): YES